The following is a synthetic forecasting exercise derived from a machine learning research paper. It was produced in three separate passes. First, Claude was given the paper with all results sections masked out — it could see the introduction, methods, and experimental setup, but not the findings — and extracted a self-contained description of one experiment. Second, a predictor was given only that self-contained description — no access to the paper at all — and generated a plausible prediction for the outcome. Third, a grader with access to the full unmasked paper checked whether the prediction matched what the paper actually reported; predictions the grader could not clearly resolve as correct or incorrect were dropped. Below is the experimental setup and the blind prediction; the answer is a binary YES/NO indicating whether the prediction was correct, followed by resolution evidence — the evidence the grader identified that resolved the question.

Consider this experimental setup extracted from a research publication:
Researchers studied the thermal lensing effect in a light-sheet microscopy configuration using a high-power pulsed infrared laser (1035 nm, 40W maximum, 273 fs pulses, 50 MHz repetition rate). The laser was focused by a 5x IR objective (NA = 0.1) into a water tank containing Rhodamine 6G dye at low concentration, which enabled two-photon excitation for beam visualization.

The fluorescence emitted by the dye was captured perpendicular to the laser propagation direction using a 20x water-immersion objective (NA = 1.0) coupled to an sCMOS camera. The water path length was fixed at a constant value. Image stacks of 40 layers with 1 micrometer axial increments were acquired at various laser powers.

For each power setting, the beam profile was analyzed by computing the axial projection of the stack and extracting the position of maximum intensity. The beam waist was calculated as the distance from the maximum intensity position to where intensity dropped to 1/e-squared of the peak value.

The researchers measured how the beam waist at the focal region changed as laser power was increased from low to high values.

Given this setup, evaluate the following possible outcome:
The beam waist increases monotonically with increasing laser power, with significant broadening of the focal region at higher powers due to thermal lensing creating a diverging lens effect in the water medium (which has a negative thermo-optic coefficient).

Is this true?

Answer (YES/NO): YES